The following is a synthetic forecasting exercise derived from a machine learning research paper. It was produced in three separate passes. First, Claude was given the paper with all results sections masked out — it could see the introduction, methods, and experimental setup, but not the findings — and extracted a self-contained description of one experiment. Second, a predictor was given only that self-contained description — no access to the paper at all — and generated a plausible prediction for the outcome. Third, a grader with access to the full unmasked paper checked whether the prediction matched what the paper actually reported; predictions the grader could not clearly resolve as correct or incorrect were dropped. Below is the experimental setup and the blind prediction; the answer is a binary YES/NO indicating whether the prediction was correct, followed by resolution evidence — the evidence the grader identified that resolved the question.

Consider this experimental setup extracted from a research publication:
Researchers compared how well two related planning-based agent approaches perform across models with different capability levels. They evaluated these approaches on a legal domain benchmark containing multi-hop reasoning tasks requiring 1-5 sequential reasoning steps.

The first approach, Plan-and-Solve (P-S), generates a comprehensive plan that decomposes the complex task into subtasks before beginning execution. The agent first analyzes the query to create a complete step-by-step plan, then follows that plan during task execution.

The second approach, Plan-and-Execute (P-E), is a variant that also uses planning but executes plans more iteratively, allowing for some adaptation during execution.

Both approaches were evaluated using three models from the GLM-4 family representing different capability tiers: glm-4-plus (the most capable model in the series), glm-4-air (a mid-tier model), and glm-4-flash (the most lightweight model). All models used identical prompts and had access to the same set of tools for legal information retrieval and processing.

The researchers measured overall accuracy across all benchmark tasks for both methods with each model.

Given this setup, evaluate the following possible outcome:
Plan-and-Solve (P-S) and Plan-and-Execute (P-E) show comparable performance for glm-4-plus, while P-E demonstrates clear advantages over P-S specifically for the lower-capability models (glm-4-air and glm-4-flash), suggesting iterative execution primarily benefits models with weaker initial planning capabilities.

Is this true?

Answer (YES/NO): NO